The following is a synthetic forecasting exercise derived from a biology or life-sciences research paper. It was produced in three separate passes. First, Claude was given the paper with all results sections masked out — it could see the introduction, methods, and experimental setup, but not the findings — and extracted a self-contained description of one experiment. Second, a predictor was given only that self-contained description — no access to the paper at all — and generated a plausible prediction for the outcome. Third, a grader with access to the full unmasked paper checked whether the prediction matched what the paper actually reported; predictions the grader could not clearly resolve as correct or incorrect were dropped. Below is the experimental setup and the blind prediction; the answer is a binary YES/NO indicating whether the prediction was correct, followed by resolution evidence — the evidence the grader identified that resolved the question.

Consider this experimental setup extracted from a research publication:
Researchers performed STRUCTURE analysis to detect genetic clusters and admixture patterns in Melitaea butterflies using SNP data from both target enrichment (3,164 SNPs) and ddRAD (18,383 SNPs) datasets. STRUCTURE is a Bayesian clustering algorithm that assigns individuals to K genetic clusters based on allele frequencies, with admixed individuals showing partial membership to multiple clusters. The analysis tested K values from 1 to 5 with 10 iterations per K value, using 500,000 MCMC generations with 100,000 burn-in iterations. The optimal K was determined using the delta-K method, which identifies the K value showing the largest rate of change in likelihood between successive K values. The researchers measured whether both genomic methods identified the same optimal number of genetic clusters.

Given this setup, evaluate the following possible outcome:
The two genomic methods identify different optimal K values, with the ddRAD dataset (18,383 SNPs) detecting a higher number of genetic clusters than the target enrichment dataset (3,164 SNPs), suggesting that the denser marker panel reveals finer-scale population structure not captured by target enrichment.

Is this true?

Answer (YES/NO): NO